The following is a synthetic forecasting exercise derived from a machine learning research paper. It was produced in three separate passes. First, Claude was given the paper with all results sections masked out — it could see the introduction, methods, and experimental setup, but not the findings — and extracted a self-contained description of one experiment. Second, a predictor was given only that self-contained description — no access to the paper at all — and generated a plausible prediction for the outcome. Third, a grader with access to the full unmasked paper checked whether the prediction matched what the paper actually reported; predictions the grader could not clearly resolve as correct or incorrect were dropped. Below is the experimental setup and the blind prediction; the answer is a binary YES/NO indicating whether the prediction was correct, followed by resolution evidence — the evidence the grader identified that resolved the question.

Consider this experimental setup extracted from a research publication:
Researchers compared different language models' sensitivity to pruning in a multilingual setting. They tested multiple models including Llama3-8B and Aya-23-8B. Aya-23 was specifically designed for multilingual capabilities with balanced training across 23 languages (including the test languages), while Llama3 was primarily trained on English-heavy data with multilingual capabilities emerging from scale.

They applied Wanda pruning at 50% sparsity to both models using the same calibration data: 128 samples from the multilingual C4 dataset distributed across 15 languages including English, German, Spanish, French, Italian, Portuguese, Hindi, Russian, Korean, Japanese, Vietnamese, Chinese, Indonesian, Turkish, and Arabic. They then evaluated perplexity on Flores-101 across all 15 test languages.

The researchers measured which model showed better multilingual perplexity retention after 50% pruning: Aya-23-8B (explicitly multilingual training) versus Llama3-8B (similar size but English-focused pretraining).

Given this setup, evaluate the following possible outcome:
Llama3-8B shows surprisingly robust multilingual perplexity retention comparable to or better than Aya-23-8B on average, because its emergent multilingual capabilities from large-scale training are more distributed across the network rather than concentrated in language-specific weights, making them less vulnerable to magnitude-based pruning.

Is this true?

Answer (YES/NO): YES